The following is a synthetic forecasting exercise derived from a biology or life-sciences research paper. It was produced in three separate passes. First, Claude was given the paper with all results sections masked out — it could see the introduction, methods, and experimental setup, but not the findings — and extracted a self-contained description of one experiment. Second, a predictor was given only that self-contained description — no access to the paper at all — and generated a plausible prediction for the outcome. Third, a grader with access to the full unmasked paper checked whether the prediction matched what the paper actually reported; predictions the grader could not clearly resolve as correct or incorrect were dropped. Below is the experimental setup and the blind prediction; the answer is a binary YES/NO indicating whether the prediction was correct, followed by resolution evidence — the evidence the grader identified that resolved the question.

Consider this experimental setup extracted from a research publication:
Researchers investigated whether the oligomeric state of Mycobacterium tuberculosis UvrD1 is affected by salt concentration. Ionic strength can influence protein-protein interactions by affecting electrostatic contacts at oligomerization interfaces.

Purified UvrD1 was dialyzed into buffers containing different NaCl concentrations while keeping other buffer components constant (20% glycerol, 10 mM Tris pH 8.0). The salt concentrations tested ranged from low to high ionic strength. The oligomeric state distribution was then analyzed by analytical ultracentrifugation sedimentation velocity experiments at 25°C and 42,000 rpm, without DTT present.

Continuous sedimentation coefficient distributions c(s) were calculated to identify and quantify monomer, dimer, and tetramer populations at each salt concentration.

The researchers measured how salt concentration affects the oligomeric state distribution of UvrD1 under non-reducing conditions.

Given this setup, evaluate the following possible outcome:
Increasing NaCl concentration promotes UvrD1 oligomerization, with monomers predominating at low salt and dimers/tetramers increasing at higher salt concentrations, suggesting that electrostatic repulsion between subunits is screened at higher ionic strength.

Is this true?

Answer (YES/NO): NO